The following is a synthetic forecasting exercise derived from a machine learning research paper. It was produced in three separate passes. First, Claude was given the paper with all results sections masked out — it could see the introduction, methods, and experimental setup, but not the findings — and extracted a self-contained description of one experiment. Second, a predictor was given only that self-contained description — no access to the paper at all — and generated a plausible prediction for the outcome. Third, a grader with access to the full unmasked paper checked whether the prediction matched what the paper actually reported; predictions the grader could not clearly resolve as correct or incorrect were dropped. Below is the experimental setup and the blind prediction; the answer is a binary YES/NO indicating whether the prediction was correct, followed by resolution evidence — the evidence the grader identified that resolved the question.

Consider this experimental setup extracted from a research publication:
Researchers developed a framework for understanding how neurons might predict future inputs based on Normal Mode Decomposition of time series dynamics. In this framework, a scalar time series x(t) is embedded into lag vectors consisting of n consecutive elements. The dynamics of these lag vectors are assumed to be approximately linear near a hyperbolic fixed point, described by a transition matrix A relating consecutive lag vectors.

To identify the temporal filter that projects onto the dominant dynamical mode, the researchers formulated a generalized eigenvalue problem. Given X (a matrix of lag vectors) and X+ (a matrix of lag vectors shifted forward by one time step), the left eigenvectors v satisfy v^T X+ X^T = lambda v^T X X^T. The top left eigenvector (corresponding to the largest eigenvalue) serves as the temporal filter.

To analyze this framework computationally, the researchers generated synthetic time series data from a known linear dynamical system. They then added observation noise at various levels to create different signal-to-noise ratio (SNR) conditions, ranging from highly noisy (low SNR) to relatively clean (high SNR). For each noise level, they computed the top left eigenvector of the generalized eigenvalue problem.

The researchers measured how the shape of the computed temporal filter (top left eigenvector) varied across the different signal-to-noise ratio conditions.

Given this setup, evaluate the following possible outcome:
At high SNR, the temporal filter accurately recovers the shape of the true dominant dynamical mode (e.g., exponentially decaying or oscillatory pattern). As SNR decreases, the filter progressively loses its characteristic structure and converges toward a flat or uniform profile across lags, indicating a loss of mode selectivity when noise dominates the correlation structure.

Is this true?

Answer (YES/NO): NO